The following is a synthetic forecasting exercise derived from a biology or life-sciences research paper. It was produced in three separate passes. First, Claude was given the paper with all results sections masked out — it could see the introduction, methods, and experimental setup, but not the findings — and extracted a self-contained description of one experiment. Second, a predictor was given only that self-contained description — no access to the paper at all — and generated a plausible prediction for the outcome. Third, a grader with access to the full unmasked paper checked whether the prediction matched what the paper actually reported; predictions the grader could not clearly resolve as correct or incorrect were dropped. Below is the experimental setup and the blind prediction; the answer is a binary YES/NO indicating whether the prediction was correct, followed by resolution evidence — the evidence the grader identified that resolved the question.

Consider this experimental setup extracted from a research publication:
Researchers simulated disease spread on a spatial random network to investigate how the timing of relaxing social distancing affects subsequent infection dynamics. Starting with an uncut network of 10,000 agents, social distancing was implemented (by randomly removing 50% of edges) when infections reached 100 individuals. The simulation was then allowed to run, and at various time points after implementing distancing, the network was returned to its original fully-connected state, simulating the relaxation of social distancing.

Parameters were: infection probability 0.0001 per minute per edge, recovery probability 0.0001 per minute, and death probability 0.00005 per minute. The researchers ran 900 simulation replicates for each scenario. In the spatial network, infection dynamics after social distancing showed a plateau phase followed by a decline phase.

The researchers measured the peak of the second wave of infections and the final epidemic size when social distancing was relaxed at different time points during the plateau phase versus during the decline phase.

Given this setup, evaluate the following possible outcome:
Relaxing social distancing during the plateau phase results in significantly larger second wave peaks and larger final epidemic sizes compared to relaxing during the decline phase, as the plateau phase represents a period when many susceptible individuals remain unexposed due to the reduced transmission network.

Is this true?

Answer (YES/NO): YES